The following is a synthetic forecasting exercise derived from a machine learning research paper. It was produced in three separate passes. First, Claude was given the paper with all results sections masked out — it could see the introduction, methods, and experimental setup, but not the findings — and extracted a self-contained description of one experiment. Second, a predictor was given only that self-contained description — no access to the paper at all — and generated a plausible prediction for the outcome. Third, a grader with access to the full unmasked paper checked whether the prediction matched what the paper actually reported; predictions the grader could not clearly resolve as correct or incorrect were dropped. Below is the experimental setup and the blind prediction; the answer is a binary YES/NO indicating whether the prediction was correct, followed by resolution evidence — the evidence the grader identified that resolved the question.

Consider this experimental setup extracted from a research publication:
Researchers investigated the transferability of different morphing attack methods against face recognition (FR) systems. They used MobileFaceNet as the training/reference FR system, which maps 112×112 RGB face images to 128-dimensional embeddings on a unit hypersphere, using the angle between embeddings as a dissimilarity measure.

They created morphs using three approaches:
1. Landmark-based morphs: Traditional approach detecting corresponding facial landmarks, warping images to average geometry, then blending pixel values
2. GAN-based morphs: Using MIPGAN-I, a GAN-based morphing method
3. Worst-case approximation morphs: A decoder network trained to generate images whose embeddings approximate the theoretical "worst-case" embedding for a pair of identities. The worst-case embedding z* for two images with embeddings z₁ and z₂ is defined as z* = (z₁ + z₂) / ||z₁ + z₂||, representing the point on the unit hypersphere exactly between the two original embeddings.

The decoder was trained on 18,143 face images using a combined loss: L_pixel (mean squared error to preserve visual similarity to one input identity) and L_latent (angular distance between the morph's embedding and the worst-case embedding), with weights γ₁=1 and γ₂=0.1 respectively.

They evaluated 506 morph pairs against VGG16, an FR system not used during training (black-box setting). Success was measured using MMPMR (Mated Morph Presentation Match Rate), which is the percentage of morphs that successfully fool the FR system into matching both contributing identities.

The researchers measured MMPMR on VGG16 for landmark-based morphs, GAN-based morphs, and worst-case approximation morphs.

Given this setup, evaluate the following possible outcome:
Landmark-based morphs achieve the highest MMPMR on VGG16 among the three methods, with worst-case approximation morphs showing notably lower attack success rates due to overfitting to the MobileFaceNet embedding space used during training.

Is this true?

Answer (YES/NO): NO